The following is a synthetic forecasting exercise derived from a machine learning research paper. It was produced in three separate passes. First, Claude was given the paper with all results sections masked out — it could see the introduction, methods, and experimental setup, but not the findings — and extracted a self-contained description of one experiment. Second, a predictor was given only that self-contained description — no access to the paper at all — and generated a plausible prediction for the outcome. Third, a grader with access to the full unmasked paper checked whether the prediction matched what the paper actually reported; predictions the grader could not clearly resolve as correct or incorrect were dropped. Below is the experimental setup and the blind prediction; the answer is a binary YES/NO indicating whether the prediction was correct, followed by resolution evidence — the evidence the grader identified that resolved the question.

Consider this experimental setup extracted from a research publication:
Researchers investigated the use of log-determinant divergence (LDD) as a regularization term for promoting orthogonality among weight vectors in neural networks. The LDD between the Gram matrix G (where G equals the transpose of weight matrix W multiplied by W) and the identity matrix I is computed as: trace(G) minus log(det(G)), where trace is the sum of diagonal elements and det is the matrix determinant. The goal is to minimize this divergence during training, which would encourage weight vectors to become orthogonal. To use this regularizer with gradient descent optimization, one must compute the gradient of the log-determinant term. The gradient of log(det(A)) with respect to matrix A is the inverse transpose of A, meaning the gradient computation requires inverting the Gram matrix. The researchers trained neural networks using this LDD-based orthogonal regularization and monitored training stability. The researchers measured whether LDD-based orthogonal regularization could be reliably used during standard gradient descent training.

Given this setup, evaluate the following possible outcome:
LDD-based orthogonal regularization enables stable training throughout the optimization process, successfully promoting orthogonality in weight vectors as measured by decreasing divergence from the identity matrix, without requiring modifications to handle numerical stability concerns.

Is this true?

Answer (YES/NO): NO